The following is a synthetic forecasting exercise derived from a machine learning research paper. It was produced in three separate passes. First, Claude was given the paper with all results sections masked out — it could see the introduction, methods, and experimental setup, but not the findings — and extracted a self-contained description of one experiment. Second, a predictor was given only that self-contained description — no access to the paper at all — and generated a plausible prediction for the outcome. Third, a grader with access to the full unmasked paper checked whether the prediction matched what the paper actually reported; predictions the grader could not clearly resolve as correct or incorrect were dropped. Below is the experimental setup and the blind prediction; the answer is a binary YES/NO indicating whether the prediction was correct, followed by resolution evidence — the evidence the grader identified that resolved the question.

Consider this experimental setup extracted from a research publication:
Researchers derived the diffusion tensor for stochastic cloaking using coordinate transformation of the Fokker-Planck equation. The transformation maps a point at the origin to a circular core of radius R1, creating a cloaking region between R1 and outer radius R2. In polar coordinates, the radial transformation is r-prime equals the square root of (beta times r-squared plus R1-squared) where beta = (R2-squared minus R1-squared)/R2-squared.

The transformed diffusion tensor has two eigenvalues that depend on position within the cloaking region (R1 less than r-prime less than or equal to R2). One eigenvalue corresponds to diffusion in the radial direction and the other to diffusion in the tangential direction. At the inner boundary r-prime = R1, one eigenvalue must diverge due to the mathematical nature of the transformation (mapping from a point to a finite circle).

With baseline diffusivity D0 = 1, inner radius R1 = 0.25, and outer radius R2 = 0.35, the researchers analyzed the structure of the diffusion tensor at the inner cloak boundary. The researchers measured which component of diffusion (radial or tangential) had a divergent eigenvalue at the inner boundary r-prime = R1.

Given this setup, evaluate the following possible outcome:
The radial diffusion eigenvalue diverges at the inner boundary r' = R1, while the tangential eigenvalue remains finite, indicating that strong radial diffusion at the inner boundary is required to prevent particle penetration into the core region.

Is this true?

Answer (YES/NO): NO